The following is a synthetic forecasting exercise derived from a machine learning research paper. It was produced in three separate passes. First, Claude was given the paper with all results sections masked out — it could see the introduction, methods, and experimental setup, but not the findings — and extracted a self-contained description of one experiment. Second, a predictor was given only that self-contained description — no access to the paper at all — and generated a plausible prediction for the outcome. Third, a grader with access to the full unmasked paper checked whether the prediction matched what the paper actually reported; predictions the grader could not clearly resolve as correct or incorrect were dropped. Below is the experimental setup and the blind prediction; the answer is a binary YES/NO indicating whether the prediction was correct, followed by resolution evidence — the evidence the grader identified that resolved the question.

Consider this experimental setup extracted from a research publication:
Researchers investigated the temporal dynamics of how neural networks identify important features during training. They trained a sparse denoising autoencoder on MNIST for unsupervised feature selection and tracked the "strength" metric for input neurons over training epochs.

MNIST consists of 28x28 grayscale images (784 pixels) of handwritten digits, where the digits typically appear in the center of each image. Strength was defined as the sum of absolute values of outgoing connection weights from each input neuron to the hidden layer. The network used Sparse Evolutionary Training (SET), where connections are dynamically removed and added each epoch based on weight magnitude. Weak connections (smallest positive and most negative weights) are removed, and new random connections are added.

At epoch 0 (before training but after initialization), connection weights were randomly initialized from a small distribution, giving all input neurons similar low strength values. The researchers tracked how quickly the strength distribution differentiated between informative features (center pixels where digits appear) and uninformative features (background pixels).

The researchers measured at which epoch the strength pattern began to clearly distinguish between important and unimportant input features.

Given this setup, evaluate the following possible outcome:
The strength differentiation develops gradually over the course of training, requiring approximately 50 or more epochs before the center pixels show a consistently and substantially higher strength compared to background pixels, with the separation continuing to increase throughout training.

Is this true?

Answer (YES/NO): NO